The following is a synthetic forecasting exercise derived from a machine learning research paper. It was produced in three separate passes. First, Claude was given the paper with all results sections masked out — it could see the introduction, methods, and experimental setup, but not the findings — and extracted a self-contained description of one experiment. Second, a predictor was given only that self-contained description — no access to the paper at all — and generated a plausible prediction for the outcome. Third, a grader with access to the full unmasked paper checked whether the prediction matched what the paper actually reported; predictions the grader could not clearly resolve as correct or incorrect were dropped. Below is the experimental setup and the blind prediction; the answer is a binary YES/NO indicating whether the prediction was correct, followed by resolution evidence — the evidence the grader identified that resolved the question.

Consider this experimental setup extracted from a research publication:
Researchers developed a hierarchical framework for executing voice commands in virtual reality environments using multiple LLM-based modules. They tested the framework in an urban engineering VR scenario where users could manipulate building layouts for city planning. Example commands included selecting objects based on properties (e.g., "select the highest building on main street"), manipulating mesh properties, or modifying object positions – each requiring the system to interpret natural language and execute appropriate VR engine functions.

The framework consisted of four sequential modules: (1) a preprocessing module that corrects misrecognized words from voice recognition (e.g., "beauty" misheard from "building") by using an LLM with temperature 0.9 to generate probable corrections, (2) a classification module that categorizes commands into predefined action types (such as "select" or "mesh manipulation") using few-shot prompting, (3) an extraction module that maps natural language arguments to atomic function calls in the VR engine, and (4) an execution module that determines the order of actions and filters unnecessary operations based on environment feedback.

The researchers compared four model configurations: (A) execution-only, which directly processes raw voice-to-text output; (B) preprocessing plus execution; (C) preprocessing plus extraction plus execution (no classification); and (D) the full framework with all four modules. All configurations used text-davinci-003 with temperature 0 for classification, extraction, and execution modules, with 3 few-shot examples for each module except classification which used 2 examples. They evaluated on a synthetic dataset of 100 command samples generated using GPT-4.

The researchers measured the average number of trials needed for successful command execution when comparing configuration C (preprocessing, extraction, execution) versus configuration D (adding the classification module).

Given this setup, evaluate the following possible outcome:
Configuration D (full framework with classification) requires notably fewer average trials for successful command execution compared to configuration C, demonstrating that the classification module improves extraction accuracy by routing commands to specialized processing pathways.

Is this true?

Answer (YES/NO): NO